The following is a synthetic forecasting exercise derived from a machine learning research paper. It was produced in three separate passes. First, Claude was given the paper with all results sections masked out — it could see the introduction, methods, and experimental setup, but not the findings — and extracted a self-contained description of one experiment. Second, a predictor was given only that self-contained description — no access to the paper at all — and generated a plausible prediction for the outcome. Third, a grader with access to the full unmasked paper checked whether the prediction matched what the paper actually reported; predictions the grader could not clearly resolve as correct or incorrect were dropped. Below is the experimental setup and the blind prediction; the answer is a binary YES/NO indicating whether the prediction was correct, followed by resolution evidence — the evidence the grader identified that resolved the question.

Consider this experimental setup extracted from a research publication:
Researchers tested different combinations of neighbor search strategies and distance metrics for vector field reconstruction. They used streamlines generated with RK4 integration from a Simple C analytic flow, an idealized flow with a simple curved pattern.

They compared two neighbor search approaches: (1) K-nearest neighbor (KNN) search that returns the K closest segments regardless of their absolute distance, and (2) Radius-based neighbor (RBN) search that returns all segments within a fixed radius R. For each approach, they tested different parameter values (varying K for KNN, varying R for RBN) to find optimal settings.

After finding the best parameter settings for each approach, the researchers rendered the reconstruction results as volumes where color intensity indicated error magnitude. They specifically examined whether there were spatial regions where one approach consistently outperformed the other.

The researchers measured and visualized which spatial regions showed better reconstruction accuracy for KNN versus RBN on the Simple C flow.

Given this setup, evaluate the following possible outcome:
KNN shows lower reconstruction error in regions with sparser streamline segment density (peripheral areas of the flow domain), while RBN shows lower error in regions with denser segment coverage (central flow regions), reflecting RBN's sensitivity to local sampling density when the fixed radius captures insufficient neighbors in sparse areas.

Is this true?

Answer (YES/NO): NO